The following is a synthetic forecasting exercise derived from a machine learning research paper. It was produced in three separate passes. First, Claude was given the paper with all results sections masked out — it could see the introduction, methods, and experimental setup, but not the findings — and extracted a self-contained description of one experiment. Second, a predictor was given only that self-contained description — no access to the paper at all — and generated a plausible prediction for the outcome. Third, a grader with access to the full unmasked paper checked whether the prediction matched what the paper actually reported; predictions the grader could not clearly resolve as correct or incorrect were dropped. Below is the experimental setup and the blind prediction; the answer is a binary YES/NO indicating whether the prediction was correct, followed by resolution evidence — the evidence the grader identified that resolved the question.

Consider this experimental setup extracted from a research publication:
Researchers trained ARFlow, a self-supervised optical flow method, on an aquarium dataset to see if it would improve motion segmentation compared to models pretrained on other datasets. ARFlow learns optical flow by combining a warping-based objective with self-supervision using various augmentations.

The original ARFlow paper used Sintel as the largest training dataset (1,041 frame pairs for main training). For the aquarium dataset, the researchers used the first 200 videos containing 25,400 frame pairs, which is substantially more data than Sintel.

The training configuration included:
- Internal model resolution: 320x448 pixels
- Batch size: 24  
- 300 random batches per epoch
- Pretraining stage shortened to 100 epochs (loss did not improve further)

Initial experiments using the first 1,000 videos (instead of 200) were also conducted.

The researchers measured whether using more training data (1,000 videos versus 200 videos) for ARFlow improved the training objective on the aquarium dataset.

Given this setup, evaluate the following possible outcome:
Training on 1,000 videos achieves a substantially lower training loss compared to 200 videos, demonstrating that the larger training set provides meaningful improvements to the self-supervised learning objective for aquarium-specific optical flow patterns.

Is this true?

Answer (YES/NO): NO